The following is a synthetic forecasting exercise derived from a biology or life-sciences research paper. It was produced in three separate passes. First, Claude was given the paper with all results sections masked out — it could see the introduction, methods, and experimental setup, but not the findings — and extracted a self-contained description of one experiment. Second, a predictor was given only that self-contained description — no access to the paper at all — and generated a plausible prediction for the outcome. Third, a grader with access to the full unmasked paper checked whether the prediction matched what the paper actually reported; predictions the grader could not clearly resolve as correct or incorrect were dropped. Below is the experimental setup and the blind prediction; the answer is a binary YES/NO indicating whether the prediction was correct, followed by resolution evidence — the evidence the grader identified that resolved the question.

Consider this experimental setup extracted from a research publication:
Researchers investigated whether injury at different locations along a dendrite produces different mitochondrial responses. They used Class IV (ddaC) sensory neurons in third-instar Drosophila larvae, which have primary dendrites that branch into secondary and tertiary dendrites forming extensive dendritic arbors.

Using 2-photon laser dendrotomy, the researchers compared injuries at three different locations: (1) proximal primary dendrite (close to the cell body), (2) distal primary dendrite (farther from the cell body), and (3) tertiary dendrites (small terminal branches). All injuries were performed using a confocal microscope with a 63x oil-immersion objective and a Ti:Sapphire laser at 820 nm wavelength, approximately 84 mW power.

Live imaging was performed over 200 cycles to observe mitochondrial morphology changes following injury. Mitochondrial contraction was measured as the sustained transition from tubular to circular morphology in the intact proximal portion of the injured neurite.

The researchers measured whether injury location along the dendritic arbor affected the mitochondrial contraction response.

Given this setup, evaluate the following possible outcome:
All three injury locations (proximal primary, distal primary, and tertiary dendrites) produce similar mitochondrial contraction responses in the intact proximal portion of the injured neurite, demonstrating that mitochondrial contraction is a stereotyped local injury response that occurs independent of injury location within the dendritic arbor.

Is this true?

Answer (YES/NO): NO